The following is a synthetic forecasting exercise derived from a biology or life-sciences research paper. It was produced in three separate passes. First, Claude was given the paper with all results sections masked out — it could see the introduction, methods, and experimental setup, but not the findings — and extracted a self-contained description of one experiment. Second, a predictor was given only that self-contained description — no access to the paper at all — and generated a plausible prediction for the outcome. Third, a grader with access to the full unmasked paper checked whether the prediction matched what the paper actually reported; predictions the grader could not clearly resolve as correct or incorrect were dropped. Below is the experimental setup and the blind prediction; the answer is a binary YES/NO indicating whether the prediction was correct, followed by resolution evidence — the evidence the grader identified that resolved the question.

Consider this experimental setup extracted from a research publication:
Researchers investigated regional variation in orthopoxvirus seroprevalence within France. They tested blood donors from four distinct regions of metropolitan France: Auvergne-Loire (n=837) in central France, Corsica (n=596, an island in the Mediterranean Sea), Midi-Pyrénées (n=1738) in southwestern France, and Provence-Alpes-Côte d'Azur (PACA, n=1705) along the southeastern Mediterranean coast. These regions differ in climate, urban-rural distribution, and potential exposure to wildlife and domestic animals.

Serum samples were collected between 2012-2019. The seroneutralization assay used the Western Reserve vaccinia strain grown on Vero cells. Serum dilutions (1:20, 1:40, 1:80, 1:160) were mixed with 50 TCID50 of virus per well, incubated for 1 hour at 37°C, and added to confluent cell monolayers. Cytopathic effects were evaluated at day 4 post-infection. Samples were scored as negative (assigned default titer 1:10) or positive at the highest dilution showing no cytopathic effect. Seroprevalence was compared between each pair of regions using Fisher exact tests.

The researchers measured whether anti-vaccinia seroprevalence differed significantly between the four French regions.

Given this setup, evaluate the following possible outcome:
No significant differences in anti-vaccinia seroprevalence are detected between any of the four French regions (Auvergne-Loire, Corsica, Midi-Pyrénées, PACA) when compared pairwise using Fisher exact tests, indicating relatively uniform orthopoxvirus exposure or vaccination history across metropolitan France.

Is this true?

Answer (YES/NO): NO